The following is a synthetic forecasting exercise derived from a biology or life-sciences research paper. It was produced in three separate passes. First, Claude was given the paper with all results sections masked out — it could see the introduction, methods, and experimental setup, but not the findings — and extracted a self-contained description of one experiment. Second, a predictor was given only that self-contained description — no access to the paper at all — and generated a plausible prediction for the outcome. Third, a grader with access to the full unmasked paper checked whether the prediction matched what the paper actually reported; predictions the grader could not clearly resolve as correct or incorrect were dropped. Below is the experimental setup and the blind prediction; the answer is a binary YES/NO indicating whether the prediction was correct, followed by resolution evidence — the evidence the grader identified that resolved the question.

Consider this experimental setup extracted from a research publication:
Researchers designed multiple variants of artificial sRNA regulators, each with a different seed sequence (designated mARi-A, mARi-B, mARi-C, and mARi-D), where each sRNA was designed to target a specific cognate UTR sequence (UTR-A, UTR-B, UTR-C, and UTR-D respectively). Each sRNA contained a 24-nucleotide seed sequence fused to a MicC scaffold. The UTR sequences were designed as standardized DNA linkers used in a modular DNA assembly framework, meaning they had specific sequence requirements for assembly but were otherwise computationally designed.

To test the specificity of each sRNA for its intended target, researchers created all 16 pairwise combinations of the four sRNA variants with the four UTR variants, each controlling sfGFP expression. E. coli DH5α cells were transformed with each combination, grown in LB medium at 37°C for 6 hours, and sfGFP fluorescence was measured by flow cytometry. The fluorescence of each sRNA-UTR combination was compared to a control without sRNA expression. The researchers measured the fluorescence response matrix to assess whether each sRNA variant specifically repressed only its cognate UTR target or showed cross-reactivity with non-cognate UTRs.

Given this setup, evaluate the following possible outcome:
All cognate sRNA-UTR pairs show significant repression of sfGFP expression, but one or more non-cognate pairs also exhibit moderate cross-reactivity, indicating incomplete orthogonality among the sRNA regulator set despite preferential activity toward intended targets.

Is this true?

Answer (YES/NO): YES